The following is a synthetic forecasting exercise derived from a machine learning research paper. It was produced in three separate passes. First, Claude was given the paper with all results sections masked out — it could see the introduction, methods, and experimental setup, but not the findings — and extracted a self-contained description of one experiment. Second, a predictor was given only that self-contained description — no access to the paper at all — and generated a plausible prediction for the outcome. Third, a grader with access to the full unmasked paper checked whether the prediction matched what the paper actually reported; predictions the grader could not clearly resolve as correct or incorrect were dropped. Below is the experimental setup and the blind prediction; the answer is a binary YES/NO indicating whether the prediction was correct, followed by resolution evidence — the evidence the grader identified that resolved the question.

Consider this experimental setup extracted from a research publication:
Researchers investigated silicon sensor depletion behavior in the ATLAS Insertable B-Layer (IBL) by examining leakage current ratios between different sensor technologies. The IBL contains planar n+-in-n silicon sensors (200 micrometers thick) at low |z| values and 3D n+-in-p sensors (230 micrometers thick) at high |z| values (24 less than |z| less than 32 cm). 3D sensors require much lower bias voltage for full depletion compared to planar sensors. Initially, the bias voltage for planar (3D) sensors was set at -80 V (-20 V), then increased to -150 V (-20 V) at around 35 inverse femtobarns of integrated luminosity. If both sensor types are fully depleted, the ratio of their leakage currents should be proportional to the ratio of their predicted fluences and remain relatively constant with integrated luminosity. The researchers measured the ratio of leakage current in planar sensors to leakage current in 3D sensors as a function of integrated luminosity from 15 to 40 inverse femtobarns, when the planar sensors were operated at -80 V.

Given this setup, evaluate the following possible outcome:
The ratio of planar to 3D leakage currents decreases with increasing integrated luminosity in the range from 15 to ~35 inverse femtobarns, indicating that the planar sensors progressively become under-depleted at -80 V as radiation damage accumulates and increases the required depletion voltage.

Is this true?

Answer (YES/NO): YES